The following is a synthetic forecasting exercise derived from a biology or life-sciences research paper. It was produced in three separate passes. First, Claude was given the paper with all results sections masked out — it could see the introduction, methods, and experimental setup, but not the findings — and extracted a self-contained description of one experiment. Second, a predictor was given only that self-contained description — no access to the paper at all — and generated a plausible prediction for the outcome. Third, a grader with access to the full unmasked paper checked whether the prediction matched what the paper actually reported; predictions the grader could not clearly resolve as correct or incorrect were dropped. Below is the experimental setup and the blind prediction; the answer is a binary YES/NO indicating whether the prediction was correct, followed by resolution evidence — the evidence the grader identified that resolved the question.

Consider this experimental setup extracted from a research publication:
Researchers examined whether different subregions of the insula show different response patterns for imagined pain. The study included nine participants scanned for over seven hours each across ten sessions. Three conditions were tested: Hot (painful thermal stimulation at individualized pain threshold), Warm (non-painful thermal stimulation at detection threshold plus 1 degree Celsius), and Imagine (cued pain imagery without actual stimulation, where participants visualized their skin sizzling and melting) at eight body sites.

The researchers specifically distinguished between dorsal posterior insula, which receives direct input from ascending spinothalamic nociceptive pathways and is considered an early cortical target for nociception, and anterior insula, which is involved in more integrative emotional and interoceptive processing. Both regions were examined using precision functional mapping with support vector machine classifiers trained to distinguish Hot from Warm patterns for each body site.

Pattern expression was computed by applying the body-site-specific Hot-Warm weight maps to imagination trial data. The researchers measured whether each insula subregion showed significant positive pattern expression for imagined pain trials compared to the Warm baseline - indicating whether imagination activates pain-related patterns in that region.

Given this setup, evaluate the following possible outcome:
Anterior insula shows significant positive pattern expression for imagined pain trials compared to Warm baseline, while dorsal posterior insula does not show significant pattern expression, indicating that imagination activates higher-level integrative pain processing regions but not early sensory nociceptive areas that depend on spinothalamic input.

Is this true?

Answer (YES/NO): NO